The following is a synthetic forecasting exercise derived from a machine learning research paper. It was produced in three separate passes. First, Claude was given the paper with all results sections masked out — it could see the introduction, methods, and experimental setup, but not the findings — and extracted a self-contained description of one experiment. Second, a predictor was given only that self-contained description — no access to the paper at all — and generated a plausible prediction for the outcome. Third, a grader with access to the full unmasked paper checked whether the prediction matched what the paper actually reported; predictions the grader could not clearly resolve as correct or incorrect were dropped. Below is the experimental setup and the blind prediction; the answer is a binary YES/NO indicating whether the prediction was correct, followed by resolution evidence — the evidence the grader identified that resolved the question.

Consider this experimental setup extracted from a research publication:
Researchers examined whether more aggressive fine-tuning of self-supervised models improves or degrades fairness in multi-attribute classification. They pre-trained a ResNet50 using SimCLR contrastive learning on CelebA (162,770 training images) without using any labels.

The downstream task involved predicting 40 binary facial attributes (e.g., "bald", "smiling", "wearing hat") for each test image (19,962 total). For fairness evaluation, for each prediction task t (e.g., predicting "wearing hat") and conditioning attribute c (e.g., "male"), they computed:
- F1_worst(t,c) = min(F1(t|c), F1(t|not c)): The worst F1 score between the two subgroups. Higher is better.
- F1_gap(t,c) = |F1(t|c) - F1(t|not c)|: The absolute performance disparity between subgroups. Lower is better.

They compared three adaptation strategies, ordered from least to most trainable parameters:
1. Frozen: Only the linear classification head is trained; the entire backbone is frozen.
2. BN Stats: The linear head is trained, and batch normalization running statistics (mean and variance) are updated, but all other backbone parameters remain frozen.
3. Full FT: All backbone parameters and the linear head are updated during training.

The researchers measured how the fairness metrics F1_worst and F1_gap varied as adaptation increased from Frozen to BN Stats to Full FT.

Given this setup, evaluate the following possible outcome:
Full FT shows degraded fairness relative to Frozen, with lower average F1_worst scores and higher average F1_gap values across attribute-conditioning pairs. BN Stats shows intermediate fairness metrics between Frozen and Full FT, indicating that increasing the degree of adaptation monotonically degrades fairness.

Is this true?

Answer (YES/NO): NO